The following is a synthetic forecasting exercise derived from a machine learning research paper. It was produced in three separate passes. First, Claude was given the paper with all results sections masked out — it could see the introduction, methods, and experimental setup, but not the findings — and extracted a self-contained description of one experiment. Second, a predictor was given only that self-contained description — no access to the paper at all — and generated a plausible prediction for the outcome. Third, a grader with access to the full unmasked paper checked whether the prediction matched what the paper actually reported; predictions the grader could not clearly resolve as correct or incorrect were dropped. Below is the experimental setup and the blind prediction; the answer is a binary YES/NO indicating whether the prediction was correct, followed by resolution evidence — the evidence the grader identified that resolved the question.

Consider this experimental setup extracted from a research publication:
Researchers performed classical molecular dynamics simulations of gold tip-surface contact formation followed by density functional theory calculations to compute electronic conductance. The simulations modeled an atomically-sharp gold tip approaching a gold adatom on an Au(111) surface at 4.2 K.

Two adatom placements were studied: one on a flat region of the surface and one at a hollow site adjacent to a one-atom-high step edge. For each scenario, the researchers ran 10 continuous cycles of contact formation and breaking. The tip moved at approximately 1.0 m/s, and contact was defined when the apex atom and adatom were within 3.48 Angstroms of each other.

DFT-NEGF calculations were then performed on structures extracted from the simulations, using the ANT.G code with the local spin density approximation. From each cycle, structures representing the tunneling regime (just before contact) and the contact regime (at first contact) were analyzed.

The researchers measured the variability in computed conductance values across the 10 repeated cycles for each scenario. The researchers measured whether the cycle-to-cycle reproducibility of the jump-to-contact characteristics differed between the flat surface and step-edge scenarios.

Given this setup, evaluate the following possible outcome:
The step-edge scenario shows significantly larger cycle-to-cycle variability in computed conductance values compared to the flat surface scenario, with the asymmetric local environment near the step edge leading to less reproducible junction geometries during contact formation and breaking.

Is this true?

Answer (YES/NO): YES